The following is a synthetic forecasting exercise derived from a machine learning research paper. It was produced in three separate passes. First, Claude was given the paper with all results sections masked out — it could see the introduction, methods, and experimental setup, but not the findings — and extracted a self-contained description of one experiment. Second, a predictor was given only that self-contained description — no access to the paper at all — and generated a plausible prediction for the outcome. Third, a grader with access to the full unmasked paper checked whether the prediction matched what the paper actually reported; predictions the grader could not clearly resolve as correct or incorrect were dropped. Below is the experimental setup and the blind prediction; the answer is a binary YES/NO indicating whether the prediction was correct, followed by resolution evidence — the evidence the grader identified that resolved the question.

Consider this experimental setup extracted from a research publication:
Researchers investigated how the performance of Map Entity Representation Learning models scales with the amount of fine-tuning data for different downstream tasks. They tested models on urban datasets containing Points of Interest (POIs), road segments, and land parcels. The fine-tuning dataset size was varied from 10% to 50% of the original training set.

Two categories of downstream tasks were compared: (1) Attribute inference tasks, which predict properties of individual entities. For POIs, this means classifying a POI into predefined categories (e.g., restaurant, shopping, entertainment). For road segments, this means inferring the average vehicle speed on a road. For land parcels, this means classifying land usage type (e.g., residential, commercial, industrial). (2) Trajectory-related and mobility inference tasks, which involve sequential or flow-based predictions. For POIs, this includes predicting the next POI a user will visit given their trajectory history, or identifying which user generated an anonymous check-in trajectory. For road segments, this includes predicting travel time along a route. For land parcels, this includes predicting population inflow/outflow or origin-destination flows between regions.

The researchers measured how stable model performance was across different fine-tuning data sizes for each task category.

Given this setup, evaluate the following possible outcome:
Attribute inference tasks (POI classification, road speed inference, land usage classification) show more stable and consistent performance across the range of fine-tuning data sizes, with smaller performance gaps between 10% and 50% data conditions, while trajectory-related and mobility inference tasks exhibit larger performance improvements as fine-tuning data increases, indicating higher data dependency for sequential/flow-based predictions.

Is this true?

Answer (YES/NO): YES